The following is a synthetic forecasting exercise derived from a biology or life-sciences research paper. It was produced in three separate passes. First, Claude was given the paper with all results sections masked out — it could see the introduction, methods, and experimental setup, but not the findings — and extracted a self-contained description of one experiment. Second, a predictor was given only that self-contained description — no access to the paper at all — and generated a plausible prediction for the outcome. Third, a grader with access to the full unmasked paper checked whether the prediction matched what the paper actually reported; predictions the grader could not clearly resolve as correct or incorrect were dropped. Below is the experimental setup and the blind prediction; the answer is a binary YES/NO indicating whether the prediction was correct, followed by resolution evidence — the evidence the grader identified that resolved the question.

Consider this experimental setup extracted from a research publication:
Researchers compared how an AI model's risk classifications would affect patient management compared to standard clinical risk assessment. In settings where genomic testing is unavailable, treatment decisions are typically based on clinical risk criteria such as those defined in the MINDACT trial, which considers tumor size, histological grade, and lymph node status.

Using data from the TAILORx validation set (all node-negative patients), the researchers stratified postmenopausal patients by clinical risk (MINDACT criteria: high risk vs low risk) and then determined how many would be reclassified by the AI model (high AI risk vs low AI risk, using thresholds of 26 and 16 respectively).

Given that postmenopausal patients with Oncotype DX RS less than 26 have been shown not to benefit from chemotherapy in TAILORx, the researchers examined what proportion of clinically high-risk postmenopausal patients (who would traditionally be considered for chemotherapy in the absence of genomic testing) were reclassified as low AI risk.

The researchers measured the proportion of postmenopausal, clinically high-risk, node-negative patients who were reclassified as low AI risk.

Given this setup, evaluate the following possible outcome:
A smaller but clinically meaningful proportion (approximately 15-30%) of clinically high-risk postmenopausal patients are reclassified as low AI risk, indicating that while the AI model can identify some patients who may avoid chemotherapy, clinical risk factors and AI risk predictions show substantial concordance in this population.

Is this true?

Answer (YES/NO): NO